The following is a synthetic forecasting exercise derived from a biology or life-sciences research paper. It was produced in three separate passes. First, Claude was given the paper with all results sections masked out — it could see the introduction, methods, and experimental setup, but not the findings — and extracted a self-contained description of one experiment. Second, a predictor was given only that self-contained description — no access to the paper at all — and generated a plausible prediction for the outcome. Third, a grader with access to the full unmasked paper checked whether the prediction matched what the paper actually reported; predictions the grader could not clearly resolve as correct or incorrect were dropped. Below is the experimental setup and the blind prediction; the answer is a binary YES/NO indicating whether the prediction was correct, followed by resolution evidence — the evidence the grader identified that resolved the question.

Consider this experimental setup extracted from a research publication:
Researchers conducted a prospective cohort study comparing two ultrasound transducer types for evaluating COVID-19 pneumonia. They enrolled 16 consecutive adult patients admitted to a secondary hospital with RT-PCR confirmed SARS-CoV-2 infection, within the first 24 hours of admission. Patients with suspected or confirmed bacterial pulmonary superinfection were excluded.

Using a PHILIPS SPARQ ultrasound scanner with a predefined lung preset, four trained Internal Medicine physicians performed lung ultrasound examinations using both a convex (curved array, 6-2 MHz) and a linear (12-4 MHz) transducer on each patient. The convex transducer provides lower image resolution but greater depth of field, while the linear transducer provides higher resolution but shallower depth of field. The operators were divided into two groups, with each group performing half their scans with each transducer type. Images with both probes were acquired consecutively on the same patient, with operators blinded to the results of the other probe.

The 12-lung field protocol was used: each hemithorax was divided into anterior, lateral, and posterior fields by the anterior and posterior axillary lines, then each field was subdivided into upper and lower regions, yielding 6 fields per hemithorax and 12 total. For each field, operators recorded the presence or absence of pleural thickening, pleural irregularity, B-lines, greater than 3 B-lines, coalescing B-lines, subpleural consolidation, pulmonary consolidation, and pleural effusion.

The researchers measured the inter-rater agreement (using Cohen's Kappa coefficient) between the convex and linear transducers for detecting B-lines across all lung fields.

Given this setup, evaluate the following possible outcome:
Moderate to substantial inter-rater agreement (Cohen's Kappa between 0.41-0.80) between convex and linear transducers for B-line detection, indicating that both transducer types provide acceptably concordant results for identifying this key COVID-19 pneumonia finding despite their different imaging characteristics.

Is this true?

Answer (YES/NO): NO